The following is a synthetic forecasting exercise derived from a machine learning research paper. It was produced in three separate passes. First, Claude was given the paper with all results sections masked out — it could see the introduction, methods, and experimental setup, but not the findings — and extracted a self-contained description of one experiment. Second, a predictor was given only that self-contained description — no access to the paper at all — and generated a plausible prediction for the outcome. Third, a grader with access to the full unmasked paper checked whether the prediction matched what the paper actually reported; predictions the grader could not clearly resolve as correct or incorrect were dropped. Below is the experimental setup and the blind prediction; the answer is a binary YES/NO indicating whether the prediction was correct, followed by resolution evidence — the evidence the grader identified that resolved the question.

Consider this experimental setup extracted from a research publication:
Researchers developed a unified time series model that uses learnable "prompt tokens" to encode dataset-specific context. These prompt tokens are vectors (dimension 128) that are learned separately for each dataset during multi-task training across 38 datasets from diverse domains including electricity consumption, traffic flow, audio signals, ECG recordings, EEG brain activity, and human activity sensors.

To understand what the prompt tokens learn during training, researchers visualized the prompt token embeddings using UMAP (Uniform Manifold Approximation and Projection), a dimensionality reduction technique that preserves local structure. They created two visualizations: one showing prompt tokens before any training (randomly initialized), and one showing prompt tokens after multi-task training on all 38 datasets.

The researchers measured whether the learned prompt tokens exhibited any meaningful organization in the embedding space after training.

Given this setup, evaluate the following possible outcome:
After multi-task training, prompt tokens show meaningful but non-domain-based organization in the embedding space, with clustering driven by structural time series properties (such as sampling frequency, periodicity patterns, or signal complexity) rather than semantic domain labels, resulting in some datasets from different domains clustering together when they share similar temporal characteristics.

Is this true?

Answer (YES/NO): NO